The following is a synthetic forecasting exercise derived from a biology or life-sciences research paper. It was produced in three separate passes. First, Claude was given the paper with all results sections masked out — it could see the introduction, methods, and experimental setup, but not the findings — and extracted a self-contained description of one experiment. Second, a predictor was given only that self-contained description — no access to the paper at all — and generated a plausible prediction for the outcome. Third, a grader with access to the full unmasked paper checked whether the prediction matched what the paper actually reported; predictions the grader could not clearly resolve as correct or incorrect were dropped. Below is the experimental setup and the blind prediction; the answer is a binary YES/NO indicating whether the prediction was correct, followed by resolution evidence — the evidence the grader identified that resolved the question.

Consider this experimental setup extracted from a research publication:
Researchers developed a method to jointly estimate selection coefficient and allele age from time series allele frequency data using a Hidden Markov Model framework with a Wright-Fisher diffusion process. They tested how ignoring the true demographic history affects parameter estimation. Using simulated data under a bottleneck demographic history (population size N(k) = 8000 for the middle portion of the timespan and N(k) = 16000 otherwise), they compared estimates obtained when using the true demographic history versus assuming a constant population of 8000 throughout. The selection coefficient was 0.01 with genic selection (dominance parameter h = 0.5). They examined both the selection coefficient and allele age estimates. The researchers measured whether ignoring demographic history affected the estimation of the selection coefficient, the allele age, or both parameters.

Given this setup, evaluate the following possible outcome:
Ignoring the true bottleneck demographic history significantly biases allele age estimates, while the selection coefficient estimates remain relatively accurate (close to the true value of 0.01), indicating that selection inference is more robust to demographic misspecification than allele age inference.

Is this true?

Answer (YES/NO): YES